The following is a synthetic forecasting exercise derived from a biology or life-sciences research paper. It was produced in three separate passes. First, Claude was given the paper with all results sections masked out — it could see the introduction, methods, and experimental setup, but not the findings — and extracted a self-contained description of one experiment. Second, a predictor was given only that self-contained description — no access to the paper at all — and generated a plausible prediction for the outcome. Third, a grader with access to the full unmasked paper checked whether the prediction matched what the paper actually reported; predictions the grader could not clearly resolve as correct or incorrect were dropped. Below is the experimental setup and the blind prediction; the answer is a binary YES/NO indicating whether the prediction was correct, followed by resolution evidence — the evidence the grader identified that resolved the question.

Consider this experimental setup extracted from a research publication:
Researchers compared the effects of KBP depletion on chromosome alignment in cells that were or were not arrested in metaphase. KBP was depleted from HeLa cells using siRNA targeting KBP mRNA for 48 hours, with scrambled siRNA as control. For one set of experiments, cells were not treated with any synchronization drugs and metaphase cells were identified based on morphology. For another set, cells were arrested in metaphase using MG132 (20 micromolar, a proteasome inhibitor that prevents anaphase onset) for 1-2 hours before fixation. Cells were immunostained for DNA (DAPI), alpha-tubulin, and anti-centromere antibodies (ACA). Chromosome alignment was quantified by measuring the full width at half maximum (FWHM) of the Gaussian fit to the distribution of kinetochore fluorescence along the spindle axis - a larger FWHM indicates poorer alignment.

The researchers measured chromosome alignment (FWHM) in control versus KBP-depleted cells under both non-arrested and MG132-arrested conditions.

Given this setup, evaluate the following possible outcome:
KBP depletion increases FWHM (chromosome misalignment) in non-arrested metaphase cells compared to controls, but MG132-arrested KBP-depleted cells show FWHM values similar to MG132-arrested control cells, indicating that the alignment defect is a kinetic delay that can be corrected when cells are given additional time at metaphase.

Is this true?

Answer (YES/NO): NO